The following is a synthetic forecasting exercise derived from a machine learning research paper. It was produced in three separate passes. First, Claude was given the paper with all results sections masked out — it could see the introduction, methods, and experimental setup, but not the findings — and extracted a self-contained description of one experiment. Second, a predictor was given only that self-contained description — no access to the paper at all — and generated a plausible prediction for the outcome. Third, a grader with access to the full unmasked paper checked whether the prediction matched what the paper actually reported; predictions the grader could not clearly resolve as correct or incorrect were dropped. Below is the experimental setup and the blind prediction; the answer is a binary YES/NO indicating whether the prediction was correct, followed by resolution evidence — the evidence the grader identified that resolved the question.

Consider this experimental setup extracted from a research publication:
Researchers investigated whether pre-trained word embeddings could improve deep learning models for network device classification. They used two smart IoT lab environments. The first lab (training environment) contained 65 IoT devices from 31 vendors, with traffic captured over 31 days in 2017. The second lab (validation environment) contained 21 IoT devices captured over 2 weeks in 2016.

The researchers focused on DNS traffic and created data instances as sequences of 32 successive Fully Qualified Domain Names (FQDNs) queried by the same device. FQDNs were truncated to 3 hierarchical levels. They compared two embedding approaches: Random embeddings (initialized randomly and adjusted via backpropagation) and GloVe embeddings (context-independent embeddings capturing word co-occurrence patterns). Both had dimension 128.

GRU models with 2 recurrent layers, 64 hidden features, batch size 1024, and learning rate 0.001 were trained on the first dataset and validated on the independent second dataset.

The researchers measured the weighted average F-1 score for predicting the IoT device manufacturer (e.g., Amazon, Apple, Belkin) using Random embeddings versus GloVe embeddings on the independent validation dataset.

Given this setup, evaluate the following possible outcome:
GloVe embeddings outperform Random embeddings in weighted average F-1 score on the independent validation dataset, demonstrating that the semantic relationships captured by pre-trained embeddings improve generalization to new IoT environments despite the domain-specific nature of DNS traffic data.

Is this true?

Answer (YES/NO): NO